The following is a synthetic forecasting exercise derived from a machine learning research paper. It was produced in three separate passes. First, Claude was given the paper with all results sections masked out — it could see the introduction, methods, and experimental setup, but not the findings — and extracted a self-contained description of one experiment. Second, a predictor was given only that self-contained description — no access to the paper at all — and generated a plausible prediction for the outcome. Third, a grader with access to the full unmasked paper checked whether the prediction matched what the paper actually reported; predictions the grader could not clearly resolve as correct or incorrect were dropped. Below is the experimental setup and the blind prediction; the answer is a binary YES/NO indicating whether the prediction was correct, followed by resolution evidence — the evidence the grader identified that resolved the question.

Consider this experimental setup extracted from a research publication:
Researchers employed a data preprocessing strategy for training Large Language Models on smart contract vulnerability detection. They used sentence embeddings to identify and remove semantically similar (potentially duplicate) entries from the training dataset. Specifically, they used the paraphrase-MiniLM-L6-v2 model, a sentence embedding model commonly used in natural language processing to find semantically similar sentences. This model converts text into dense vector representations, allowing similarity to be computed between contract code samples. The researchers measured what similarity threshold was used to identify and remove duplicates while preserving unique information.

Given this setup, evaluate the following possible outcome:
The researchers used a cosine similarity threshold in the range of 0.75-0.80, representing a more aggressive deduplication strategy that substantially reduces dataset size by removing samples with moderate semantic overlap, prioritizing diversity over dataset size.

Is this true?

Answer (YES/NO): NO